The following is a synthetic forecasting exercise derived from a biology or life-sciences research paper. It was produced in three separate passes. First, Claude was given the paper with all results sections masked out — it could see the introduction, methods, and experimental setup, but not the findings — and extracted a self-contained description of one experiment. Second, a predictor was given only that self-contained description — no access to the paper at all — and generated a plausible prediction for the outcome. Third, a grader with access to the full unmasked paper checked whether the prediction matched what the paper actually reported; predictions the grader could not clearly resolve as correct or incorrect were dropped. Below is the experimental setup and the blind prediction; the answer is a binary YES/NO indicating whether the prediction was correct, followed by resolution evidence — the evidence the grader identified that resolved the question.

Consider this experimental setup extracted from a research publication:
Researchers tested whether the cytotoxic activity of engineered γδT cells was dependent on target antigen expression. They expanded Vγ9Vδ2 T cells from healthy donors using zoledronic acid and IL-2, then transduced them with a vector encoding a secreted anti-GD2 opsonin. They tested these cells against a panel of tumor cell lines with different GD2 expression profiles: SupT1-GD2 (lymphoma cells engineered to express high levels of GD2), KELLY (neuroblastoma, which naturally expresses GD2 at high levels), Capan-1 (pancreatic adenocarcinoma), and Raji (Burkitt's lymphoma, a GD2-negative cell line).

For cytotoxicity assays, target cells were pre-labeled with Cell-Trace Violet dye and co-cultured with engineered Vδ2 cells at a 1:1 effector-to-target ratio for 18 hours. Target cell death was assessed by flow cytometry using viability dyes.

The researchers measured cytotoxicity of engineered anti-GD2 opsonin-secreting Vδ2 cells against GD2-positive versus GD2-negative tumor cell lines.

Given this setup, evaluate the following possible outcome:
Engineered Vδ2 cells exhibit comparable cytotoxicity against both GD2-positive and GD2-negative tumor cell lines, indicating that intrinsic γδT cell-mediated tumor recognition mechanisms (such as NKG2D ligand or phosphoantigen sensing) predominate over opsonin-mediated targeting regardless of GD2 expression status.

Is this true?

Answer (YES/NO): NO